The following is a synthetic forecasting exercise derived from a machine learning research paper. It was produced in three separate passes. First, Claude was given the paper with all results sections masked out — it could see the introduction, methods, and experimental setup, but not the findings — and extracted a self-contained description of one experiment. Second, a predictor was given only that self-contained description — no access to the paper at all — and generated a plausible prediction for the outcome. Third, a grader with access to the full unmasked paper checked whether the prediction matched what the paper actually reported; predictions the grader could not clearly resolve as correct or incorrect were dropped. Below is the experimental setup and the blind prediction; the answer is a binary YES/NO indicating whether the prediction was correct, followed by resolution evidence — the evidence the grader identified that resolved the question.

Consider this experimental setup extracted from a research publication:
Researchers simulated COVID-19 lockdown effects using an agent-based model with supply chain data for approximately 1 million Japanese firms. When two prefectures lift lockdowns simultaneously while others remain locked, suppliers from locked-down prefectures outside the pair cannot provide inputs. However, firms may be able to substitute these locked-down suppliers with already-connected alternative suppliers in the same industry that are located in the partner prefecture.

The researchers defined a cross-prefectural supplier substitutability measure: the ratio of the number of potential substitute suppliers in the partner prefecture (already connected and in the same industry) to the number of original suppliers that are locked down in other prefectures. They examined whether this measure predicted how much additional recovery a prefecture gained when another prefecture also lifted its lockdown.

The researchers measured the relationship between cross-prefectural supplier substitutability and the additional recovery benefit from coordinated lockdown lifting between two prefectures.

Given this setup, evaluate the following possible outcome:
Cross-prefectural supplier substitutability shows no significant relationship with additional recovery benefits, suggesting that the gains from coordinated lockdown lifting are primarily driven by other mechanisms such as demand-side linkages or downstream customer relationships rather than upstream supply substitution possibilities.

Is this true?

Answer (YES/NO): NO